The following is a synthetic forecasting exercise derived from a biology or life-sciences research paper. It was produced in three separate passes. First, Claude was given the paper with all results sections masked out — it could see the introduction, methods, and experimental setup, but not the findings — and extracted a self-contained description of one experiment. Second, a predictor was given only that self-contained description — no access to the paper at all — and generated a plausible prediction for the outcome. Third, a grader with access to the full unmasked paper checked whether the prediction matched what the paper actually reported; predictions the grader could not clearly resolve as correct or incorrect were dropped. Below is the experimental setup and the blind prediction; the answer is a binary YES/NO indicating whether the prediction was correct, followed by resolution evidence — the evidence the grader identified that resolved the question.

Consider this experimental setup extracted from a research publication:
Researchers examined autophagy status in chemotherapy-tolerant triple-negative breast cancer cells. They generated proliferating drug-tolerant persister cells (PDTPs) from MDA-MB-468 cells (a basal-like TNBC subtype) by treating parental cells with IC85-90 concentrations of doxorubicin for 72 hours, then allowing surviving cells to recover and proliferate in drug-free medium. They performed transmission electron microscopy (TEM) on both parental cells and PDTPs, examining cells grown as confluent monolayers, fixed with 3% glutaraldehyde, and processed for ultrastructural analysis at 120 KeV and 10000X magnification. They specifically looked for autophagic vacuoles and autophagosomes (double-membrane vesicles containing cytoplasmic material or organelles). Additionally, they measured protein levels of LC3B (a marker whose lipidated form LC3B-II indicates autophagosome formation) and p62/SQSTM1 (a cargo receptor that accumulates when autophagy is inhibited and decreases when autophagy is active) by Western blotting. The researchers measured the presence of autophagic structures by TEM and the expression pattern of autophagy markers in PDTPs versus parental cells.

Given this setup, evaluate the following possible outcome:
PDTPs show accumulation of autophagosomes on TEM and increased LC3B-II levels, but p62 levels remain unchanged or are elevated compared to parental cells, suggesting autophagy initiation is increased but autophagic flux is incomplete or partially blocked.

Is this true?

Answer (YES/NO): NO